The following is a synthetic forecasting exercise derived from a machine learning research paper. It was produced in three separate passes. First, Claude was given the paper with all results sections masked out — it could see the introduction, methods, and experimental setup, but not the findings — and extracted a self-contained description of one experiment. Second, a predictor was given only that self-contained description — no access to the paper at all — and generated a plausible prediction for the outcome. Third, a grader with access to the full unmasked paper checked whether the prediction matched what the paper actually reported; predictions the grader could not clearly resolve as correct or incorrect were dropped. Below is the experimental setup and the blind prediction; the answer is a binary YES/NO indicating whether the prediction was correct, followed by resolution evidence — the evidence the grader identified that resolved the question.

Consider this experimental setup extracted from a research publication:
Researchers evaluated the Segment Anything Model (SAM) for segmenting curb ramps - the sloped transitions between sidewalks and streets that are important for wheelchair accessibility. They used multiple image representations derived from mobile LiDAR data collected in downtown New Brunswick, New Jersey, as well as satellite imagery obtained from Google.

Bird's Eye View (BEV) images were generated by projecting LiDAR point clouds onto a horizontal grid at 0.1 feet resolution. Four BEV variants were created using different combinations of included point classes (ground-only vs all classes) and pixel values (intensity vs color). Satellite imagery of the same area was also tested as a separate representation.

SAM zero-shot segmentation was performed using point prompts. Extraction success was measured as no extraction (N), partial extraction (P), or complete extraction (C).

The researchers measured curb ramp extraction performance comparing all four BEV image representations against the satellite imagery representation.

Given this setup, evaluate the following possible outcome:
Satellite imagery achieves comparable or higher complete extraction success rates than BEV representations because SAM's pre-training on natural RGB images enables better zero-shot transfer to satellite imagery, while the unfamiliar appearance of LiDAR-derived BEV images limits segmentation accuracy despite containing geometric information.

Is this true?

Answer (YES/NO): NO